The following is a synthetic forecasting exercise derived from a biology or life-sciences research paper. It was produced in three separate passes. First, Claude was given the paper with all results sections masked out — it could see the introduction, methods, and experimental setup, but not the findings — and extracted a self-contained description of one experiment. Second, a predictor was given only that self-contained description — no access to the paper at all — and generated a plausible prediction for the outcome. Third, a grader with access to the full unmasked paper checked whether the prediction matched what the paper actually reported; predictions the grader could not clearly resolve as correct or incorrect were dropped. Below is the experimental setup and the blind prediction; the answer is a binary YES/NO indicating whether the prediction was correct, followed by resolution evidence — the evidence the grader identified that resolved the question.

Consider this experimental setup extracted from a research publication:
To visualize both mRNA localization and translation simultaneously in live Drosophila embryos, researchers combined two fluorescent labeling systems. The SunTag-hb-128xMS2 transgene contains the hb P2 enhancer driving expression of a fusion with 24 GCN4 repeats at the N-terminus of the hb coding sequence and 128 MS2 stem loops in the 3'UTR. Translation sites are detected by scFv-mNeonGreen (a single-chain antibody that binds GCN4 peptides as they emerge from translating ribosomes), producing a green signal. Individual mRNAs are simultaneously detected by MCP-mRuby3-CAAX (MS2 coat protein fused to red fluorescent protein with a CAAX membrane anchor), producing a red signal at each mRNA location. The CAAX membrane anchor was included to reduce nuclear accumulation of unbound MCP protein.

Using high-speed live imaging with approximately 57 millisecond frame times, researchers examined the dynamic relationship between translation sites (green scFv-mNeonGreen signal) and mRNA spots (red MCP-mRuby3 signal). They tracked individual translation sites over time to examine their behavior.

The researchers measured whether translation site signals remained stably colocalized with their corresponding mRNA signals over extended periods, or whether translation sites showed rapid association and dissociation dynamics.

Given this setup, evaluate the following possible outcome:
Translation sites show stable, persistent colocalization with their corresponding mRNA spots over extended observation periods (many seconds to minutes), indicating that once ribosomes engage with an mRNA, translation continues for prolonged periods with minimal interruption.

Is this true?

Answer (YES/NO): YES